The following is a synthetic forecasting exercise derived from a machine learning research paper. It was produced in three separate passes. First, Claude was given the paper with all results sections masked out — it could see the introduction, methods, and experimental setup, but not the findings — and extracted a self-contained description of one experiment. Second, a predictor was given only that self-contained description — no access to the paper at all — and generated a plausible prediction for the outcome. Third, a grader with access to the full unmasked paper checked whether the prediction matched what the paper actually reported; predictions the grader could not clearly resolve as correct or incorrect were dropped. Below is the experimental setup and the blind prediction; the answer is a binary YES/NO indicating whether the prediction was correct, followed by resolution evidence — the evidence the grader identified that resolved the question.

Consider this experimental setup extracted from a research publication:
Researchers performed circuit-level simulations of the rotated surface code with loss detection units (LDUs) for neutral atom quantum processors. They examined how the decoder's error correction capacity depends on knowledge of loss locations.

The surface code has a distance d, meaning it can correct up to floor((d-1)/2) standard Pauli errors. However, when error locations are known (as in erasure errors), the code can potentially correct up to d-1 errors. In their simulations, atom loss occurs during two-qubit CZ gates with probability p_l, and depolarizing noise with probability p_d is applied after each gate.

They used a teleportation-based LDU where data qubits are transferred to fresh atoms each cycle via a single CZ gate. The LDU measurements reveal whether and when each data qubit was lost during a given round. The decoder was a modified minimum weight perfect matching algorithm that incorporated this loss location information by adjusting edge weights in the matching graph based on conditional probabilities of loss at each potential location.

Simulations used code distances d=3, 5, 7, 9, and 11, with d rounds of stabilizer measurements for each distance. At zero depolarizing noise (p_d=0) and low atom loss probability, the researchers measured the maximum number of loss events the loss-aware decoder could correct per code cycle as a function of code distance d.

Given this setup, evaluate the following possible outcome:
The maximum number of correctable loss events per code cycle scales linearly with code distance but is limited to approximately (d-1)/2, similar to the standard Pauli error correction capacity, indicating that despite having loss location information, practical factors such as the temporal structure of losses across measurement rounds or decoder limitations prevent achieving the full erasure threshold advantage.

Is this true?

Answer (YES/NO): NO